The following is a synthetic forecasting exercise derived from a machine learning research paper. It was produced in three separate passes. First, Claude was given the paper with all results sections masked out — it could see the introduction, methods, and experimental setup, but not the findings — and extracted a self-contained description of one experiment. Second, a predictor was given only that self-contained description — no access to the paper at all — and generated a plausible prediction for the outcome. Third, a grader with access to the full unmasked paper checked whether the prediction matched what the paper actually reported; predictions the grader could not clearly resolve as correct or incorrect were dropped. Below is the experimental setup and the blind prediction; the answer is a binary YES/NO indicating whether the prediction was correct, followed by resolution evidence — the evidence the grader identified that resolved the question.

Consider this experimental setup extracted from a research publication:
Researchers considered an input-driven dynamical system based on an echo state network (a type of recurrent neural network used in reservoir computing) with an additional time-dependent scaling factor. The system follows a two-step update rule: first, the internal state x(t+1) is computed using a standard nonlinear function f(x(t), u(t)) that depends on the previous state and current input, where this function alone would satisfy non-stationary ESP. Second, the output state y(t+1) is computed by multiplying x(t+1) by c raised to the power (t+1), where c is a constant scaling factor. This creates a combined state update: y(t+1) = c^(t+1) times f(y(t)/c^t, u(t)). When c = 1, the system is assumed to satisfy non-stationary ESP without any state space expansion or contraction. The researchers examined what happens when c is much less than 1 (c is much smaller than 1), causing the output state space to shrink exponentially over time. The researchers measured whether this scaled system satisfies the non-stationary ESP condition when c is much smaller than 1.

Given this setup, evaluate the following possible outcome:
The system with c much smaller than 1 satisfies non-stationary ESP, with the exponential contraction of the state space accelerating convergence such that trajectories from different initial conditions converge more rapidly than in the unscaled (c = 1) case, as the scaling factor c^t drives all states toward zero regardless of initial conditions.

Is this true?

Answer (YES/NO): YES